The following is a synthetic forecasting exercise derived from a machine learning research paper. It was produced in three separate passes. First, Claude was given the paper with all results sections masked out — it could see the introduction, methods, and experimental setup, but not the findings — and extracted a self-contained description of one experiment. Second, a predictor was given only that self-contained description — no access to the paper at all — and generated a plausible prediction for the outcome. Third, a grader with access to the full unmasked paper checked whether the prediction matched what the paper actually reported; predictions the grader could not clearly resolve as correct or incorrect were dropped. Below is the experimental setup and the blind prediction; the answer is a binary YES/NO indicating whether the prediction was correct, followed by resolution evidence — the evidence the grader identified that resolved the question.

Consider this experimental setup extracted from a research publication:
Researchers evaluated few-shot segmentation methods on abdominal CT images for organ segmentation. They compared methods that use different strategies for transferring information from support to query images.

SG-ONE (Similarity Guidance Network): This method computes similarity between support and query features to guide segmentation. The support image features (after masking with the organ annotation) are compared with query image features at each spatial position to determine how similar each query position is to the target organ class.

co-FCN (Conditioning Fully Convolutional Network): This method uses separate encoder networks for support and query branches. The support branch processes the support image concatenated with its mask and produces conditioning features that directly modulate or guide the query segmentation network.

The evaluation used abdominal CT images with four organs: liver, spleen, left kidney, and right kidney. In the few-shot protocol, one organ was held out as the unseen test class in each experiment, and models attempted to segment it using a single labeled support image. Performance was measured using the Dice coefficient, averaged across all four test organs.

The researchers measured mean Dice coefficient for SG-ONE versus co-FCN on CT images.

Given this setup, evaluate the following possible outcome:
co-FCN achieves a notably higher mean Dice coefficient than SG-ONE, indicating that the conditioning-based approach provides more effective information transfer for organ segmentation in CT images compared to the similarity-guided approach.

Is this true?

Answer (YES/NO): YES